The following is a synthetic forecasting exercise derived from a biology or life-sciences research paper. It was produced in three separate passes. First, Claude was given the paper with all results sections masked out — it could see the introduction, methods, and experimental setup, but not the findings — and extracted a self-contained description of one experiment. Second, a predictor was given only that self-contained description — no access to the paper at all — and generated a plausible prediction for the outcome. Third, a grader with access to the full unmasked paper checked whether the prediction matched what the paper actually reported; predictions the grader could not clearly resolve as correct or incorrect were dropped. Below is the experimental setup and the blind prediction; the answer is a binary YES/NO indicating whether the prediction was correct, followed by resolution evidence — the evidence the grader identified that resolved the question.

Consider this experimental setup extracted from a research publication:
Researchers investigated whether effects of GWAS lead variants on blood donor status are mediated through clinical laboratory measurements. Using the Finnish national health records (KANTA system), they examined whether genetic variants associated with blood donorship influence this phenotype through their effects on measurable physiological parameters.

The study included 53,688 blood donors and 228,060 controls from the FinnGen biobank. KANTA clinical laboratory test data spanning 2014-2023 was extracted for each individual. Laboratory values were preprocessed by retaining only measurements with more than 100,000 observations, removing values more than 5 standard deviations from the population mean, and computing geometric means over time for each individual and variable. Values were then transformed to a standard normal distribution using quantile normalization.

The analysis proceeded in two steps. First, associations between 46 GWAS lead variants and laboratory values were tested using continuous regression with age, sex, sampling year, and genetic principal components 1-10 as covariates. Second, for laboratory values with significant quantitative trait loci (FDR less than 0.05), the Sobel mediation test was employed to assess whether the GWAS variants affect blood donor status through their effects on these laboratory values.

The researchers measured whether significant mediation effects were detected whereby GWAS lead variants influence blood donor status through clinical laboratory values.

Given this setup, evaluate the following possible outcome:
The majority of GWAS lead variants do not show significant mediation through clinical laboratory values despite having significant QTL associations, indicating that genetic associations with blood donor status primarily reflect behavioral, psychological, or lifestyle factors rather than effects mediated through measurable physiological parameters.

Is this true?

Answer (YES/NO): NO